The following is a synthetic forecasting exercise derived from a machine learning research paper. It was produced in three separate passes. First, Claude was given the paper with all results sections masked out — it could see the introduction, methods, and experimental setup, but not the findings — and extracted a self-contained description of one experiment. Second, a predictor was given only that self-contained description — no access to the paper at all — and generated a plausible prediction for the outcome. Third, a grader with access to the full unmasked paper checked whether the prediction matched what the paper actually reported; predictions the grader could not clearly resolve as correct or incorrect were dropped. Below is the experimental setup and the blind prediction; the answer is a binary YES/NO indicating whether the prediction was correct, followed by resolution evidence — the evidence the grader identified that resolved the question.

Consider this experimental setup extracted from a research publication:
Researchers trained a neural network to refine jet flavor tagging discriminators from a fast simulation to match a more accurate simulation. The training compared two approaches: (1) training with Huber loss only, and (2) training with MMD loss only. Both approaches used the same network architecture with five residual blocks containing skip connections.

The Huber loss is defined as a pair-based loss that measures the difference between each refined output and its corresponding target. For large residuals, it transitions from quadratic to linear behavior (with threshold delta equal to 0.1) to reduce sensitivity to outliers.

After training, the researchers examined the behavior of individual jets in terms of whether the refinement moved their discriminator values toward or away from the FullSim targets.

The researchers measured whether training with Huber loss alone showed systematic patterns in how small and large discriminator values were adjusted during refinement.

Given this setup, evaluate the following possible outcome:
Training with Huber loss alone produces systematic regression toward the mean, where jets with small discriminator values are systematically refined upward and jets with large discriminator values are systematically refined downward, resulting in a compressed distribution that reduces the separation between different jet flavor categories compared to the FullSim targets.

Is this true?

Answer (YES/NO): YES